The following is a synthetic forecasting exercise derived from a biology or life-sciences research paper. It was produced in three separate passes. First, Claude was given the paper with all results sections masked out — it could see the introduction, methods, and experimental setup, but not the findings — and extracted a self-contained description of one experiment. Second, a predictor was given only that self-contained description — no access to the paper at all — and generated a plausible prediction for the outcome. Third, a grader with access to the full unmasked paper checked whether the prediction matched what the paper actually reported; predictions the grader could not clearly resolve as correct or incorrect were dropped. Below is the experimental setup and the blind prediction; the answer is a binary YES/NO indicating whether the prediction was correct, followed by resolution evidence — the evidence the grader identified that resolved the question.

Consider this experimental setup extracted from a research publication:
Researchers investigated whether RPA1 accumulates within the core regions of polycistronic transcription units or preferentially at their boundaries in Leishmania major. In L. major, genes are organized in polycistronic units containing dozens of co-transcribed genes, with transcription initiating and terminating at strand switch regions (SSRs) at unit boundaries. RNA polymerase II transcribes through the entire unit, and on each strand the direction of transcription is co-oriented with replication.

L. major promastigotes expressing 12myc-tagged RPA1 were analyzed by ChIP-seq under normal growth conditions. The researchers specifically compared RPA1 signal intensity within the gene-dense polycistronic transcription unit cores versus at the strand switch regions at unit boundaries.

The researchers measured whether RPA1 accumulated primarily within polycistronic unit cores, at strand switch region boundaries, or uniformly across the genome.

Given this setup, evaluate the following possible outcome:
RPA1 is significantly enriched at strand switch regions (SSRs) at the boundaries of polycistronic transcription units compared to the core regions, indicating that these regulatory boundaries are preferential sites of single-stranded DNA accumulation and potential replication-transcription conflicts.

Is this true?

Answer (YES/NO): YES